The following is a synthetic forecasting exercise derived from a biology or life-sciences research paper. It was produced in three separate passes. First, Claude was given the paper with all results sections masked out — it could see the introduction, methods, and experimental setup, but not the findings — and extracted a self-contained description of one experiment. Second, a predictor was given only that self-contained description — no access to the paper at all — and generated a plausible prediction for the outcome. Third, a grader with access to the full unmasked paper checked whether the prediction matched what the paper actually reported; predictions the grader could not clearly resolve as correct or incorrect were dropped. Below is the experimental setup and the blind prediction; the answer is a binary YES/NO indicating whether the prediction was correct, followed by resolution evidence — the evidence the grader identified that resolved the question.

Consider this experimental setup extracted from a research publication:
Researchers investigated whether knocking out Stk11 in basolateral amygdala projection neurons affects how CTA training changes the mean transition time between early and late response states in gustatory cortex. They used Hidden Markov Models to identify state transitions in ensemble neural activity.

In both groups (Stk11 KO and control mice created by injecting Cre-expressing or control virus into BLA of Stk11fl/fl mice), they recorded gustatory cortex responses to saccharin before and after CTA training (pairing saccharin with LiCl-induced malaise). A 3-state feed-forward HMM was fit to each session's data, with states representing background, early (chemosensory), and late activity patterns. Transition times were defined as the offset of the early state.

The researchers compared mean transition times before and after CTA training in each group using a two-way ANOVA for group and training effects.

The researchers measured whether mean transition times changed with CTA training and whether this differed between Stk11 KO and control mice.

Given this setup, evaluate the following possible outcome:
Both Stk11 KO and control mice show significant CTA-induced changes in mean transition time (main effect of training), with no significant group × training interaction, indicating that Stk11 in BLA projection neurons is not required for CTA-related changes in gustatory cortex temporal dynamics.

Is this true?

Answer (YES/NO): NO